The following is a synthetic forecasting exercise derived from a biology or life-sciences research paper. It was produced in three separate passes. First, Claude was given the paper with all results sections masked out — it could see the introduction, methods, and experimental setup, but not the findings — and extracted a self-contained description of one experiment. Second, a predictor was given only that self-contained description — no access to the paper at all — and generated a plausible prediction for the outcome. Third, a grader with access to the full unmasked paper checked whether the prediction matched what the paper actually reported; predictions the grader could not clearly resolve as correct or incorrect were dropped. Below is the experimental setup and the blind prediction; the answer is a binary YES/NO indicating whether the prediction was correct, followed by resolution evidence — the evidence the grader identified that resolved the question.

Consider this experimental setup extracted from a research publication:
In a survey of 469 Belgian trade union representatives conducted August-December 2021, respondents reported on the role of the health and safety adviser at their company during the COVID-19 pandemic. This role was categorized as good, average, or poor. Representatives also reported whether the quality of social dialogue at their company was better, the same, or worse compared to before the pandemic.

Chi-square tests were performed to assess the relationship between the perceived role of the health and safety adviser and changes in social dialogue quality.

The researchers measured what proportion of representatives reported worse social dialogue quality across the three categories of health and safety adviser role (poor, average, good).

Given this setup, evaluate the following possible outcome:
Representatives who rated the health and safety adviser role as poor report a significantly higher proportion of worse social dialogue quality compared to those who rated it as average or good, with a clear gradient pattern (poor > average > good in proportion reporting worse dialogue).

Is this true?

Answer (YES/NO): YES